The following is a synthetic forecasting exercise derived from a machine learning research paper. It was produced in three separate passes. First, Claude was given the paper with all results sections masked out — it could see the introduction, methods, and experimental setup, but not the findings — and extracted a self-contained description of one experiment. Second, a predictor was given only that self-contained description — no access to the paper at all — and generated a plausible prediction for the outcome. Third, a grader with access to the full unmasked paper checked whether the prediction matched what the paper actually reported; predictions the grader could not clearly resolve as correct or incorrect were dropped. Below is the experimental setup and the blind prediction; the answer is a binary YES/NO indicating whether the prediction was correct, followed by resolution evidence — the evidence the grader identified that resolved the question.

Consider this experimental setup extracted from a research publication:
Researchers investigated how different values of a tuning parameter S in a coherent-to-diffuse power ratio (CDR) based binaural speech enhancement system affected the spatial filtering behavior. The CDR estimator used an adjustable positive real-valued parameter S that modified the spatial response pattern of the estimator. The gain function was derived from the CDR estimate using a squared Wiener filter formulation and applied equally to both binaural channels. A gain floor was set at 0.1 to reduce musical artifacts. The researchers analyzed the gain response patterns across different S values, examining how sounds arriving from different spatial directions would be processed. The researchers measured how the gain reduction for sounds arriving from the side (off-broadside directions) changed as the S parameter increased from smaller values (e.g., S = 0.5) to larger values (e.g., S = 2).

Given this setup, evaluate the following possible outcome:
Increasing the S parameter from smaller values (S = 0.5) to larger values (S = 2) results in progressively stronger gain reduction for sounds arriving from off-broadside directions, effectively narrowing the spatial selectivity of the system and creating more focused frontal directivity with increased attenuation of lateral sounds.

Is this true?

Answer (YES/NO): YES